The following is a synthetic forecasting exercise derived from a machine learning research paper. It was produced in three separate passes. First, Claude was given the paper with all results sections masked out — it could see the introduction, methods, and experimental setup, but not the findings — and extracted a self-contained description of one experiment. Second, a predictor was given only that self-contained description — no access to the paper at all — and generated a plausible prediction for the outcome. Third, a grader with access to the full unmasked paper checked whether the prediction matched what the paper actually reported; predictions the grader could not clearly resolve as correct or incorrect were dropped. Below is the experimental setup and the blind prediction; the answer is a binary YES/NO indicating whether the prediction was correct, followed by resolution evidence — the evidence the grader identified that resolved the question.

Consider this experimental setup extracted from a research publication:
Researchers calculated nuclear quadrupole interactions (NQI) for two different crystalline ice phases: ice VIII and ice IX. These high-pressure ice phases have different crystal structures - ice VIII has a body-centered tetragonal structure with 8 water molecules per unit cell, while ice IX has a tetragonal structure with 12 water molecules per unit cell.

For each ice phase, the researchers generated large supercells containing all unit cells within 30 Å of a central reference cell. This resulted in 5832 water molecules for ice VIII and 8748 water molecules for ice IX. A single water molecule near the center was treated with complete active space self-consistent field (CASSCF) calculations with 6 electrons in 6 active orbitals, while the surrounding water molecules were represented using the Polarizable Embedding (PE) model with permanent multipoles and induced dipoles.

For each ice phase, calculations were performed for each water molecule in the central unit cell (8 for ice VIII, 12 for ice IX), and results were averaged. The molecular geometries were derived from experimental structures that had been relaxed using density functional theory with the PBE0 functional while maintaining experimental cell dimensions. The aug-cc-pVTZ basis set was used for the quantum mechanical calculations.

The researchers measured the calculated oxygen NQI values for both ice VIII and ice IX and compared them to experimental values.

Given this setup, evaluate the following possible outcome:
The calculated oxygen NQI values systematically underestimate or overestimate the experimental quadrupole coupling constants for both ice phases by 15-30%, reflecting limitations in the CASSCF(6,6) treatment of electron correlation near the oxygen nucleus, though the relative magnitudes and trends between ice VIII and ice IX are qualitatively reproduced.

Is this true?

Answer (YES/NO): NO